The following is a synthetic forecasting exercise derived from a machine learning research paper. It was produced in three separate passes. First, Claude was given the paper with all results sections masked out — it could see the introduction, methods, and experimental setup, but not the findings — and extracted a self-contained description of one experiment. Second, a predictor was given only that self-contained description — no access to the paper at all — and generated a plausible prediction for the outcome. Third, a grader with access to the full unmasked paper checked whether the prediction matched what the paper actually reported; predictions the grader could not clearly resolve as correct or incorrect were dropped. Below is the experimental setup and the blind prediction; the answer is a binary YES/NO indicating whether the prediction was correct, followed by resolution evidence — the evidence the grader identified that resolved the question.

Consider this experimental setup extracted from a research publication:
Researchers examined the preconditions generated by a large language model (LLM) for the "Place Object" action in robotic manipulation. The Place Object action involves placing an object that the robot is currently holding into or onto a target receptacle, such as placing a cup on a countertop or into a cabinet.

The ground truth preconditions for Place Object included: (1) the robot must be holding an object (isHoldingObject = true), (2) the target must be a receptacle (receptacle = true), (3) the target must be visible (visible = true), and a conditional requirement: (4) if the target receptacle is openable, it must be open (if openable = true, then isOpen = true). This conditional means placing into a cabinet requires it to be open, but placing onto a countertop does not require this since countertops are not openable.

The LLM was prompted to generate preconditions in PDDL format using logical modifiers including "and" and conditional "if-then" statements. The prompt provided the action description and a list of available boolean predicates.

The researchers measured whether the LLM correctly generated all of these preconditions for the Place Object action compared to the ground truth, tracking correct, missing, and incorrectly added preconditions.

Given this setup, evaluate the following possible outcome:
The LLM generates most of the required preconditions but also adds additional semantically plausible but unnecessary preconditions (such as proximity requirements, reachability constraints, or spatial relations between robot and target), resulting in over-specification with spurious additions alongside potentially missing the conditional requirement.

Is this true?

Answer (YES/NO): NO